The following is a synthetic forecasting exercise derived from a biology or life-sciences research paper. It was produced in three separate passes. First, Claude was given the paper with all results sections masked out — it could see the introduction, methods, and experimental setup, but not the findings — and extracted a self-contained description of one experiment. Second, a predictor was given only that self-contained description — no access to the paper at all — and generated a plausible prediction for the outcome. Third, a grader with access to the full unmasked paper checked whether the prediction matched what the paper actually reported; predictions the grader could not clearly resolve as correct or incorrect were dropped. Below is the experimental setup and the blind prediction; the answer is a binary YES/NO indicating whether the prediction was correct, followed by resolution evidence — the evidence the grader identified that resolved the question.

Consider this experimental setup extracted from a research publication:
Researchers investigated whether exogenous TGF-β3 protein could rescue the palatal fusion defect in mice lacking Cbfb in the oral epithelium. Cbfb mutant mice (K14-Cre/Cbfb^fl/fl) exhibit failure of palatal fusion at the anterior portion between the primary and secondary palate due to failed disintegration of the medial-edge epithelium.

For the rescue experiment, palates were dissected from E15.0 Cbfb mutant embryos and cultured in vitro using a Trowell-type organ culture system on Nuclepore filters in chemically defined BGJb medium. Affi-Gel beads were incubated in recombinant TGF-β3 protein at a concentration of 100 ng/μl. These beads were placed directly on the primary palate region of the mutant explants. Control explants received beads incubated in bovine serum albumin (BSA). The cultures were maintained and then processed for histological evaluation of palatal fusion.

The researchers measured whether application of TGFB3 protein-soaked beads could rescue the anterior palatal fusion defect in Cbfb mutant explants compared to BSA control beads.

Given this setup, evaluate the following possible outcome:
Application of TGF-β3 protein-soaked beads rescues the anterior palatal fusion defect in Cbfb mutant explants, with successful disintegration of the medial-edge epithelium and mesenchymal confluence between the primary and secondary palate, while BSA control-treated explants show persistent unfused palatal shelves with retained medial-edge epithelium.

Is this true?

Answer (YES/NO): YES